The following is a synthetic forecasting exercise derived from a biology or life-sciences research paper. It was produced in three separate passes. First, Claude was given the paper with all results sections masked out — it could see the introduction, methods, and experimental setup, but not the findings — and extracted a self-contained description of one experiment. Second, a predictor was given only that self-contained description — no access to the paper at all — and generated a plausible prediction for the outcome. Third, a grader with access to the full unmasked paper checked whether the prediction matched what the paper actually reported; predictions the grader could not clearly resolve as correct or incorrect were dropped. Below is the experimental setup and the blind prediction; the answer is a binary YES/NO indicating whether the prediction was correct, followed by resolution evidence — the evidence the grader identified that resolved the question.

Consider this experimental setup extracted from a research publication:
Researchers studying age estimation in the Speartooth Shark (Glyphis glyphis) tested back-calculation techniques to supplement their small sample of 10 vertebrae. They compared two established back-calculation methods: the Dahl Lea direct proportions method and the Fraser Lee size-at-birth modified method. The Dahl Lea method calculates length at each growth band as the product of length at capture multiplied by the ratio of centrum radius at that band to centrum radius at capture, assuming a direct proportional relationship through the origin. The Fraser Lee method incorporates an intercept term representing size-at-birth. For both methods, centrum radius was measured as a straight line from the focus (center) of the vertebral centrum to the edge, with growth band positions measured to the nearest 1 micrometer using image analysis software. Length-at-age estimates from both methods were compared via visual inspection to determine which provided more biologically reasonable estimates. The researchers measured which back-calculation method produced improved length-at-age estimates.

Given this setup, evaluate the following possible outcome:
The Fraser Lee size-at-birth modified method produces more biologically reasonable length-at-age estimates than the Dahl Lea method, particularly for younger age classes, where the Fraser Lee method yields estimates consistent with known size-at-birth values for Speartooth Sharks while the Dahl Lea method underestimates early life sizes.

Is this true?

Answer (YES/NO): NO